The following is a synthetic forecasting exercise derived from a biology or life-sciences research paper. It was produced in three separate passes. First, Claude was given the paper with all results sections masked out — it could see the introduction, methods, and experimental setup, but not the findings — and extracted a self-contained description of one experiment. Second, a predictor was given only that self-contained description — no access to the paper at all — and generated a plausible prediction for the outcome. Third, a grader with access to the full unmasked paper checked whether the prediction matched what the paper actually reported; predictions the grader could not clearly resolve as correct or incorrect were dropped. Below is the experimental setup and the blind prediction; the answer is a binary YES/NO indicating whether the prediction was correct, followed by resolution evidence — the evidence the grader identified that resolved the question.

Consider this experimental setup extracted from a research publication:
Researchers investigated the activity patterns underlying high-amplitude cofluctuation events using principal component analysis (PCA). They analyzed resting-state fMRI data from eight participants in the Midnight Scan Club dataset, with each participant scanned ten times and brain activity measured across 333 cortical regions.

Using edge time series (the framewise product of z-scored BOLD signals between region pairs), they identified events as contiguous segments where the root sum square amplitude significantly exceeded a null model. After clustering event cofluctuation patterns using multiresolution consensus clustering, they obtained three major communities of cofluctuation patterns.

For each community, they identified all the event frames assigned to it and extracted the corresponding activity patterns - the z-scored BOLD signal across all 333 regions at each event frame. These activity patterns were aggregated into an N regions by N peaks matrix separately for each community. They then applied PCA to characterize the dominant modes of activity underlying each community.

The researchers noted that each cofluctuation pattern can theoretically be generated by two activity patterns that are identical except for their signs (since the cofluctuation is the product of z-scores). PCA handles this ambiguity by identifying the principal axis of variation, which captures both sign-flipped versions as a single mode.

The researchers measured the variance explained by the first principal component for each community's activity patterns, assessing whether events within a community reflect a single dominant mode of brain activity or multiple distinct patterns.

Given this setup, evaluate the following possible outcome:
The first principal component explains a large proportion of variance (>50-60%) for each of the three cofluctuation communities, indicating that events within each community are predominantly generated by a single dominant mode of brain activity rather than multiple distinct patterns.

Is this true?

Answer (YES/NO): NO